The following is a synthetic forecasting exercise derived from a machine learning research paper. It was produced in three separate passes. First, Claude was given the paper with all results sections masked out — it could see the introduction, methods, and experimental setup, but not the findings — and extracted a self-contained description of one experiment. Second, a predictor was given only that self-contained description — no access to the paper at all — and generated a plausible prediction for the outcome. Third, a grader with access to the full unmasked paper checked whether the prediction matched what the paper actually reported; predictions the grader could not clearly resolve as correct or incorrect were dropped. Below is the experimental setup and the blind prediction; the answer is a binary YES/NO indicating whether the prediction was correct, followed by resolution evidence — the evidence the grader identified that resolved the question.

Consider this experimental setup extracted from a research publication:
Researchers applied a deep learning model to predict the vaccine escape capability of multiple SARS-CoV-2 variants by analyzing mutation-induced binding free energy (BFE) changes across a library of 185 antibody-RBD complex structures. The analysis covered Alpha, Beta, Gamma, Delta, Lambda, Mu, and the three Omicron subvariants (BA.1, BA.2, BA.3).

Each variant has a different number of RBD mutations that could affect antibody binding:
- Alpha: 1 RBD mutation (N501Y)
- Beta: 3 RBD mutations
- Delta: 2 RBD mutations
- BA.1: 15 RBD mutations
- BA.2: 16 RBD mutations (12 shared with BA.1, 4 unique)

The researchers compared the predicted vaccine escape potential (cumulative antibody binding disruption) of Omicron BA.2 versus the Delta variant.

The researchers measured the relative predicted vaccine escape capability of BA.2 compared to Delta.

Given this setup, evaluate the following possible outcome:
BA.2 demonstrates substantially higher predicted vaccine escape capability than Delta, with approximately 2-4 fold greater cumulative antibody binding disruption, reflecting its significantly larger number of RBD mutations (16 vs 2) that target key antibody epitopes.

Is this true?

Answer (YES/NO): NO